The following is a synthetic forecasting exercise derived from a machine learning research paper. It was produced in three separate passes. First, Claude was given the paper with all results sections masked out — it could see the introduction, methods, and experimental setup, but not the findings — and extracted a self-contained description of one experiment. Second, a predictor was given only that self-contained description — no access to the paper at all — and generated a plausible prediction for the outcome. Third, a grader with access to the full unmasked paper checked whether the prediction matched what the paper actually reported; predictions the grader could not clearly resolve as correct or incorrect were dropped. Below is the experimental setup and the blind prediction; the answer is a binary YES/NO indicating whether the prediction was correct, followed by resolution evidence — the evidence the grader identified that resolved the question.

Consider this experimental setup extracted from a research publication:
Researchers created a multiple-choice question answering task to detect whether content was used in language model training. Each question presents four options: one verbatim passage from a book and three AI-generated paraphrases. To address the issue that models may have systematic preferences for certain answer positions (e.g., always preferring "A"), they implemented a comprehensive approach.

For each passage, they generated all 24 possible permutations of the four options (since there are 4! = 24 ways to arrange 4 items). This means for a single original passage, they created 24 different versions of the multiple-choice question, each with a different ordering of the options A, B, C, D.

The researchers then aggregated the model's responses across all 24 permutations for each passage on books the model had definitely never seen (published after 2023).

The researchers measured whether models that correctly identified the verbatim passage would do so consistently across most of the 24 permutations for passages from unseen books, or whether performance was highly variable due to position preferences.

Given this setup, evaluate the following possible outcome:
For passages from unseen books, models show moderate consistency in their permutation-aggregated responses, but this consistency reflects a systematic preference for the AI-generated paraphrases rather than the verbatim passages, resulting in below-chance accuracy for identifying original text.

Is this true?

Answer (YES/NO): NO